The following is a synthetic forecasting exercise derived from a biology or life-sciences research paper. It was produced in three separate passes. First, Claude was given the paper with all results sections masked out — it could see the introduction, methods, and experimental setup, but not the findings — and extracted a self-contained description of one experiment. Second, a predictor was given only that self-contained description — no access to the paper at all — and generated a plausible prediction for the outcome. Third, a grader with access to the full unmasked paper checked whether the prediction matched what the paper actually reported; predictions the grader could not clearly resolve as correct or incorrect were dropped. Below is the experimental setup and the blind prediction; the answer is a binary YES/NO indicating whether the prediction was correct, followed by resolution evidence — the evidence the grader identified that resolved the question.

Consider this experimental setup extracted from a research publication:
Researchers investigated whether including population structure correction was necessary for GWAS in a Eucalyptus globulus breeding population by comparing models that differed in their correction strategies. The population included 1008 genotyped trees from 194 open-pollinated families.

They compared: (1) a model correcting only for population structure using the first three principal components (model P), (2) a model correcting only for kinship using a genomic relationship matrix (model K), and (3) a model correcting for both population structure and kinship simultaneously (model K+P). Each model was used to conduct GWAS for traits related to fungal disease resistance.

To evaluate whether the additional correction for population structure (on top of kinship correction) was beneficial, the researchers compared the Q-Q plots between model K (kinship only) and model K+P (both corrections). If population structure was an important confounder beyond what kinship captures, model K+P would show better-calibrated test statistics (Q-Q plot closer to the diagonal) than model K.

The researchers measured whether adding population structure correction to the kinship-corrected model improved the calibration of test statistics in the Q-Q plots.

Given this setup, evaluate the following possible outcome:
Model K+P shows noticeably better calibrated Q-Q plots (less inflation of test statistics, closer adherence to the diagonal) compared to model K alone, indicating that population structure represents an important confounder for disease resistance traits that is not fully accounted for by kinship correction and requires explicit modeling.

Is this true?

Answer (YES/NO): NO